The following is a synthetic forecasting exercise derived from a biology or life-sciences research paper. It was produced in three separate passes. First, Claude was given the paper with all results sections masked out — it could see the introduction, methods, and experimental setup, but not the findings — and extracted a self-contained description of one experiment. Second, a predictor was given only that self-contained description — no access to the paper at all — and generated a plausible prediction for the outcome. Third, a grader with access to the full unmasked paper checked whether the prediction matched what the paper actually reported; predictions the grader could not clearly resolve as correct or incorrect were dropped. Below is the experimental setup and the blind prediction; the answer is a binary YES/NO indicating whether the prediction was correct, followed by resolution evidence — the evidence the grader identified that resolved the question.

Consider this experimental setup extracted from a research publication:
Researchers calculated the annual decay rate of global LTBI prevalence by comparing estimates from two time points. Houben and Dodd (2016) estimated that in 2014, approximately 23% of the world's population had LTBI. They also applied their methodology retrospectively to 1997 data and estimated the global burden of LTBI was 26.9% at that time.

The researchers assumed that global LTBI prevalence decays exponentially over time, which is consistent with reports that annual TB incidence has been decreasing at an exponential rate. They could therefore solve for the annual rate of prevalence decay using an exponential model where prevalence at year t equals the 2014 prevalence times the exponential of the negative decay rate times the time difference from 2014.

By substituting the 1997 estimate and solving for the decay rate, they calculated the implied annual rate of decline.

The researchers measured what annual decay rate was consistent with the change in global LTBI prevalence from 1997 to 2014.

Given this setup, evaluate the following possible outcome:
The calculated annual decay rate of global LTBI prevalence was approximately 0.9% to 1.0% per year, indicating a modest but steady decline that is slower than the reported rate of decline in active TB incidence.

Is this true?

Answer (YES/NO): YES